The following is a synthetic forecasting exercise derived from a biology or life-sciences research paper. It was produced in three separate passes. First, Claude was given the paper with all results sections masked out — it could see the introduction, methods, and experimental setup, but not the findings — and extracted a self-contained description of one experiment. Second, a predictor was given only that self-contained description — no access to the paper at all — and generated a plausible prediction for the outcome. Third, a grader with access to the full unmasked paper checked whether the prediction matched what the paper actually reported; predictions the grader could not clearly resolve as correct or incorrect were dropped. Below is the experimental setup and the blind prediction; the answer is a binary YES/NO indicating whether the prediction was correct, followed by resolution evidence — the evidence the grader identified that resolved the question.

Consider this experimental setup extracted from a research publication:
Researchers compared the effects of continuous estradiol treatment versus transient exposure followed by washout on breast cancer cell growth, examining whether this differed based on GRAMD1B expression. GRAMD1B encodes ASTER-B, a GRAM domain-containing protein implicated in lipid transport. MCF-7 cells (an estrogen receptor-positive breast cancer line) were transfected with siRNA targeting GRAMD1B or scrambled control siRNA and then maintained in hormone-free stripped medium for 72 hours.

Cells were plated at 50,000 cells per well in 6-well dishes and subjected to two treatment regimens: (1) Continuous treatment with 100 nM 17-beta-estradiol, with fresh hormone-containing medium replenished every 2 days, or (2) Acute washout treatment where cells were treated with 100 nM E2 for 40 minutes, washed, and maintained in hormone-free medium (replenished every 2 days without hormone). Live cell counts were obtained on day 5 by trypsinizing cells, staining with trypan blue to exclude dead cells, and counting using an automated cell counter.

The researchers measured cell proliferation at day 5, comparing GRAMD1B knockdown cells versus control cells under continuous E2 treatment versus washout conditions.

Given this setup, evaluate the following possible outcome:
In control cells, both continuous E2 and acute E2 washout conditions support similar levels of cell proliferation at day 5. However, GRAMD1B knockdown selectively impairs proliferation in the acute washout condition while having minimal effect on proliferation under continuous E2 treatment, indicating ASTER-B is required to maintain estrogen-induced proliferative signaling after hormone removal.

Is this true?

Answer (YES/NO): NO